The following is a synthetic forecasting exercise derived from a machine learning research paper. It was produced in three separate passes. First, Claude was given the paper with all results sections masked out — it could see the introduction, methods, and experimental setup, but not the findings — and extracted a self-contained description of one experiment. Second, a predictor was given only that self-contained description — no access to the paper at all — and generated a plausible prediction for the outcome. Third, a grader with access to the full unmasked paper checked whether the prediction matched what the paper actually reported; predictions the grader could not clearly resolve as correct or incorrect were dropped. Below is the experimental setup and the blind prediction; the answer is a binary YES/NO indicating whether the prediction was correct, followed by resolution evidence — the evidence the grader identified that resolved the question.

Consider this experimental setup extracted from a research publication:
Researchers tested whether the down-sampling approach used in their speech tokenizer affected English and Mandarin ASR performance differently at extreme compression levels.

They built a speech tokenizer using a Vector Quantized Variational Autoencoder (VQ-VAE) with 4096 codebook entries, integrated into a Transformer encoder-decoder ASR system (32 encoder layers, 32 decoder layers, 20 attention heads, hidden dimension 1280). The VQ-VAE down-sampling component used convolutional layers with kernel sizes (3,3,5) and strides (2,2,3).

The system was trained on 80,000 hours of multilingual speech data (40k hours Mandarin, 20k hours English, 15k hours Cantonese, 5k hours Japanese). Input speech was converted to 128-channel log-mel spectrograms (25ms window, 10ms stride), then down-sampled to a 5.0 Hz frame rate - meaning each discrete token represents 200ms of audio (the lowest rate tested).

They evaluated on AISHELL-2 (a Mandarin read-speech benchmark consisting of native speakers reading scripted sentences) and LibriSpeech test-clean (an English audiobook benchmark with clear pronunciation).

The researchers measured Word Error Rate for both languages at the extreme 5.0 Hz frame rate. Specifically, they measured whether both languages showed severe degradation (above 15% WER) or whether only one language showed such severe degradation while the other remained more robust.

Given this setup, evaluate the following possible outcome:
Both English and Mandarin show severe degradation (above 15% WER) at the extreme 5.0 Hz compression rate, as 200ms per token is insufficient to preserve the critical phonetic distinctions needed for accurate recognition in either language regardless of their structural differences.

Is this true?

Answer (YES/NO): NO